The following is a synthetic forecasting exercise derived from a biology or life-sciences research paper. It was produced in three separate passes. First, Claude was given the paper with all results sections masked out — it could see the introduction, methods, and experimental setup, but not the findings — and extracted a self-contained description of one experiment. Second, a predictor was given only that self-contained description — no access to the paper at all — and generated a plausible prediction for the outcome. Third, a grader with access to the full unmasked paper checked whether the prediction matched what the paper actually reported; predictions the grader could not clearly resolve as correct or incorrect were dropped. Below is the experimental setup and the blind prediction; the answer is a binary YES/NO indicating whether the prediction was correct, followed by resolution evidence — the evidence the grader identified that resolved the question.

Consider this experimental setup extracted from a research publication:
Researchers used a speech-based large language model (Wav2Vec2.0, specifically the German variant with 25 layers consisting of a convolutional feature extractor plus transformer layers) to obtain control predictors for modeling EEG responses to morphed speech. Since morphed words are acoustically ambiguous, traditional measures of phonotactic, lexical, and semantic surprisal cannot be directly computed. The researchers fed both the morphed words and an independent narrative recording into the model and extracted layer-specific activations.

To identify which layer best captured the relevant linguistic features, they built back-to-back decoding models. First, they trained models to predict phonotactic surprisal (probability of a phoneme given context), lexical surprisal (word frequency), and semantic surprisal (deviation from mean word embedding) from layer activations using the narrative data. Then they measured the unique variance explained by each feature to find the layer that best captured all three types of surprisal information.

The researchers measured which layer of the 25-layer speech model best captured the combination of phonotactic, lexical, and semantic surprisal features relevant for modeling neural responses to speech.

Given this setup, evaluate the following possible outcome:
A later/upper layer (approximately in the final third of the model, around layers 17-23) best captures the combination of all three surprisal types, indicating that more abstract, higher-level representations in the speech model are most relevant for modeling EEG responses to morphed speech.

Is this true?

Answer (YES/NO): YES